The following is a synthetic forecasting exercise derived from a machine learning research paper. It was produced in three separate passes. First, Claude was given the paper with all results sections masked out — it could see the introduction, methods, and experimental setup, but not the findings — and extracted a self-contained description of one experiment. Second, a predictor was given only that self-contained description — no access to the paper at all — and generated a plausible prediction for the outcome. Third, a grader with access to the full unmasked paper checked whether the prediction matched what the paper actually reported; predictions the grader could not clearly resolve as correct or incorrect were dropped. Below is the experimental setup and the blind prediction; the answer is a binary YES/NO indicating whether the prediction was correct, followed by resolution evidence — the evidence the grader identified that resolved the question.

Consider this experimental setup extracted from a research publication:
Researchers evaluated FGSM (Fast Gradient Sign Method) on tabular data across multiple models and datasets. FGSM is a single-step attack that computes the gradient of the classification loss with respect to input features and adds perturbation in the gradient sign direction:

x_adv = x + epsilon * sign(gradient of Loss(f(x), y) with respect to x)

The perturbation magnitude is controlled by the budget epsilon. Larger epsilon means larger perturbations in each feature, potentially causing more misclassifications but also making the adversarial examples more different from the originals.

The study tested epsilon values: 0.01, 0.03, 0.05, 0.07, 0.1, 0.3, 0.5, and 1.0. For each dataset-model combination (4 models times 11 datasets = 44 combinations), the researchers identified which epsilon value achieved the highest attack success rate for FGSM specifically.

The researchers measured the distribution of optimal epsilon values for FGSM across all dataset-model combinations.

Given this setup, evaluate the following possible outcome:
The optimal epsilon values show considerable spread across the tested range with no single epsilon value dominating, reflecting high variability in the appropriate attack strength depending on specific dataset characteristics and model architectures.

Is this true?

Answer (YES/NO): NO